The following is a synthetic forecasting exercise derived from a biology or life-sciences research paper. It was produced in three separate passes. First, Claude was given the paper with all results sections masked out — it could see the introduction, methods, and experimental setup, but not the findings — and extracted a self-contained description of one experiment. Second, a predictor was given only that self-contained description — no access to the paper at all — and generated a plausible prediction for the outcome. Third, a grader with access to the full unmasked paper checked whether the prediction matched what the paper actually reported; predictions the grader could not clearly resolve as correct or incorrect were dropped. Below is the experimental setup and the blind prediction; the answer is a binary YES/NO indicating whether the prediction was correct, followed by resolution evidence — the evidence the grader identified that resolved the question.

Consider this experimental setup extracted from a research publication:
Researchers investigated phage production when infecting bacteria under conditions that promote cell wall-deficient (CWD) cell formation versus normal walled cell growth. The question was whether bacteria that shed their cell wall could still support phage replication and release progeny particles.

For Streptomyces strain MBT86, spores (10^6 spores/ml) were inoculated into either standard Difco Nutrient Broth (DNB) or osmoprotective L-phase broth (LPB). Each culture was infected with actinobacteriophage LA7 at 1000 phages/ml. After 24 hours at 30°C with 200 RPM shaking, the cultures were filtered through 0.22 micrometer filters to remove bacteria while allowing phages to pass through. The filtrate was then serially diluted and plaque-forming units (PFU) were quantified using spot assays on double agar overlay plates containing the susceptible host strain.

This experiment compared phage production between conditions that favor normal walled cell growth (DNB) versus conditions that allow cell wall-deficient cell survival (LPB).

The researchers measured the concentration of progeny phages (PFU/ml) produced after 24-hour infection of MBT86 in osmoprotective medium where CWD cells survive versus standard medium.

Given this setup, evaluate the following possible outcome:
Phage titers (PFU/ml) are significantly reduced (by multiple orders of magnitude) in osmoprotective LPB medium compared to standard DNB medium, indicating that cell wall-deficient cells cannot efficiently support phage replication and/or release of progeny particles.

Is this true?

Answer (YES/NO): YES